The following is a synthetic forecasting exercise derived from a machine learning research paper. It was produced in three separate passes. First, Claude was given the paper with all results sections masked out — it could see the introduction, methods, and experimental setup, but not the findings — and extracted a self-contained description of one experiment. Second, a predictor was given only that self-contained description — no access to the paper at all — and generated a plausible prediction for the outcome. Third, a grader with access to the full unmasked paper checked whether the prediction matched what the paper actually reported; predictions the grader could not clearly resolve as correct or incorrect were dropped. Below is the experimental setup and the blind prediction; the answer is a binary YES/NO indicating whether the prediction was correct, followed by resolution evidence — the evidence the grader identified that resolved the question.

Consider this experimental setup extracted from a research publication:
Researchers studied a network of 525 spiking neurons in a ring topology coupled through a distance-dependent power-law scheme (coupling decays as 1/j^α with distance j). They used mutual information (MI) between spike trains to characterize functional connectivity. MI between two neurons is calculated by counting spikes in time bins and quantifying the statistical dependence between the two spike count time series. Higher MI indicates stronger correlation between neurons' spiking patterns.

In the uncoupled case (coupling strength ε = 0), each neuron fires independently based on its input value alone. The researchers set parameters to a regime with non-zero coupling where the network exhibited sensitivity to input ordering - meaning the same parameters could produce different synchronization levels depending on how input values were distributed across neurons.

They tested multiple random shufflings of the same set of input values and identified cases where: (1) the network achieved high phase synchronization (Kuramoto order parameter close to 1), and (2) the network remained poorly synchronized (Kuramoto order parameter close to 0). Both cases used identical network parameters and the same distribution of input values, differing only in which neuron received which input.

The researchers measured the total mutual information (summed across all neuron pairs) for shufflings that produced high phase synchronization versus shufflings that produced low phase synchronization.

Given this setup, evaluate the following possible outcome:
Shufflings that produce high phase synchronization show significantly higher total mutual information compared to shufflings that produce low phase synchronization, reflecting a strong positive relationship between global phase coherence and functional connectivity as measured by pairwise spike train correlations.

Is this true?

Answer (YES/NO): YES